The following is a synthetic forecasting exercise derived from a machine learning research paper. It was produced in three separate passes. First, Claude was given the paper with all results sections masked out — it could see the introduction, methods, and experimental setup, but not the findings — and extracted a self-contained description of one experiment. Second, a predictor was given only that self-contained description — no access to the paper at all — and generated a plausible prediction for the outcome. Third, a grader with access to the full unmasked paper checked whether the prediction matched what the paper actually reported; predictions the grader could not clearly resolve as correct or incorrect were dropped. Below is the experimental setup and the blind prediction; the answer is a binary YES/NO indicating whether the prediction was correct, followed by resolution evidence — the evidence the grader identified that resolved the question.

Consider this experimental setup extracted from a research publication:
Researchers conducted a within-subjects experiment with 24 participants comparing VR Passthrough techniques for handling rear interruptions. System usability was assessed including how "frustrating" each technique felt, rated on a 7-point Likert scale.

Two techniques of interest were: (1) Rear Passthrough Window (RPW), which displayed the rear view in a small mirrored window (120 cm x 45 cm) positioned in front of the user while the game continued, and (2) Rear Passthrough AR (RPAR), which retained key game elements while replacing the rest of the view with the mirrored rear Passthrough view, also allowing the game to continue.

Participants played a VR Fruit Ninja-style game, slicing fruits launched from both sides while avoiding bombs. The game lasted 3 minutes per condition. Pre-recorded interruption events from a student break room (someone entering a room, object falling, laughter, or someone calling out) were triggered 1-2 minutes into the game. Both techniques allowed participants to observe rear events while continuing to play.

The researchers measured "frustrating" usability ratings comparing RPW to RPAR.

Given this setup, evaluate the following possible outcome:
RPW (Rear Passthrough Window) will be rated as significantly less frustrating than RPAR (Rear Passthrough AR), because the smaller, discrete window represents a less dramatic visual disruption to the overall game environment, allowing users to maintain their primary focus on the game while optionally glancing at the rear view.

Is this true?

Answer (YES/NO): NO